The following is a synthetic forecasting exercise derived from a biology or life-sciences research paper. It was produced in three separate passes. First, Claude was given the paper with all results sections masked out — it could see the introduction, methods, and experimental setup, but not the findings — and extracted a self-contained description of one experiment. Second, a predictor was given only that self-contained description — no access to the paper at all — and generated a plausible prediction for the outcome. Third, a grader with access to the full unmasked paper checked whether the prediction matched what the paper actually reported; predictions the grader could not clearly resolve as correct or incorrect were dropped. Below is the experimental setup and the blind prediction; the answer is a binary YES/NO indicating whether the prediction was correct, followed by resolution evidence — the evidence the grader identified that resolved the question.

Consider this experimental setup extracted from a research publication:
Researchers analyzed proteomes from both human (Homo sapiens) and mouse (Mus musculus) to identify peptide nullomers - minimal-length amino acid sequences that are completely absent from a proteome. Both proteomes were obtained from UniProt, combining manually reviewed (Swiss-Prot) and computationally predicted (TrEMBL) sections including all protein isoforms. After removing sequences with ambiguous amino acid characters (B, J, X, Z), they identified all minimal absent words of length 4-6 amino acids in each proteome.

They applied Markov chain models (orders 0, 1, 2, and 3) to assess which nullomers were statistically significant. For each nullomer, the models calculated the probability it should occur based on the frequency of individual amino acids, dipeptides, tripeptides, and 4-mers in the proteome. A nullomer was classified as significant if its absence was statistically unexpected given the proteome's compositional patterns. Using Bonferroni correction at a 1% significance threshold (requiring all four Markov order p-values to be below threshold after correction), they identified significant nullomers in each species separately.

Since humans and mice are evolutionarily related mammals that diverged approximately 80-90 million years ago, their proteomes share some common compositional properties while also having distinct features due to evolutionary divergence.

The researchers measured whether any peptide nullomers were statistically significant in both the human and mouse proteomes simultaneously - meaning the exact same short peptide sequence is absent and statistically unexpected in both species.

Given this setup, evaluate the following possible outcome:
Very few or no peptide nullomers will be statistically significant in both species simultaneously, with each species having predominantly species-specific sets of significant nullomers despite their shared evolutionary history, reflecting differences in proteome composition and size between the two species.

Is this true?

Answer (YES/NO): YES